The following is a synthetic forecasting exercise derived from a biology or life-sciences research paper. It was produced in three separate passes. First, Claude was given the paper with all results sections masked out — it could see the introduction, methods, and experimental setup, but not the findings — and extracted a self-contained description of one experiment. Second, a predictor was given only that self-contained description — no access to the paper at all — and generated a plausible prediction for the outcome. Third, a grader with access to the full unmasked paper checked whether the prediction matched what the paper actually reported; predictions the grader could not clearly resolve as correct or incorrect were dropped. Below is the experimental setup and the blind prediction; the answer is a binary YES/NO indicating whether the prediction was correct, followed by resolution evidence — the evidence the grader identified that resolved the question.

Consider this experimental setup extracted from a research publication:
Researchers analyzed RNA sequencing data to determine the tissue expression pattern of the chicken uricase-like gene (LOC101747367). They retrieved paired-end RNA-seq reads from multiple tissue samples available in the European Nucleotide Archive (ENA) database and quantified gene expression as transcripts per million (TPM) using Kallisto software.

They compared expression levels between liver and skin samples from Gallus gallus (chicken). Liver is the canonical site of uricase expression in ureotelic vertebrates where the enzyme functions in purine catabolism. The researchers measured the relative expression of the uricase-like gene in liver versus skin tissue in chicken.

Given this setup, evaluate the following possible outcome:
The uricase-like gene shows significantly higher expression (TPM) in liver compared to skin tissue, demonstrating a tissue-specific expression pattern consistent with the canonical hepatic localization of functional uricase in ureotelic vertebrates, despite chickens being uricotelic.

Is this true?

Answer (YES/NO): NO